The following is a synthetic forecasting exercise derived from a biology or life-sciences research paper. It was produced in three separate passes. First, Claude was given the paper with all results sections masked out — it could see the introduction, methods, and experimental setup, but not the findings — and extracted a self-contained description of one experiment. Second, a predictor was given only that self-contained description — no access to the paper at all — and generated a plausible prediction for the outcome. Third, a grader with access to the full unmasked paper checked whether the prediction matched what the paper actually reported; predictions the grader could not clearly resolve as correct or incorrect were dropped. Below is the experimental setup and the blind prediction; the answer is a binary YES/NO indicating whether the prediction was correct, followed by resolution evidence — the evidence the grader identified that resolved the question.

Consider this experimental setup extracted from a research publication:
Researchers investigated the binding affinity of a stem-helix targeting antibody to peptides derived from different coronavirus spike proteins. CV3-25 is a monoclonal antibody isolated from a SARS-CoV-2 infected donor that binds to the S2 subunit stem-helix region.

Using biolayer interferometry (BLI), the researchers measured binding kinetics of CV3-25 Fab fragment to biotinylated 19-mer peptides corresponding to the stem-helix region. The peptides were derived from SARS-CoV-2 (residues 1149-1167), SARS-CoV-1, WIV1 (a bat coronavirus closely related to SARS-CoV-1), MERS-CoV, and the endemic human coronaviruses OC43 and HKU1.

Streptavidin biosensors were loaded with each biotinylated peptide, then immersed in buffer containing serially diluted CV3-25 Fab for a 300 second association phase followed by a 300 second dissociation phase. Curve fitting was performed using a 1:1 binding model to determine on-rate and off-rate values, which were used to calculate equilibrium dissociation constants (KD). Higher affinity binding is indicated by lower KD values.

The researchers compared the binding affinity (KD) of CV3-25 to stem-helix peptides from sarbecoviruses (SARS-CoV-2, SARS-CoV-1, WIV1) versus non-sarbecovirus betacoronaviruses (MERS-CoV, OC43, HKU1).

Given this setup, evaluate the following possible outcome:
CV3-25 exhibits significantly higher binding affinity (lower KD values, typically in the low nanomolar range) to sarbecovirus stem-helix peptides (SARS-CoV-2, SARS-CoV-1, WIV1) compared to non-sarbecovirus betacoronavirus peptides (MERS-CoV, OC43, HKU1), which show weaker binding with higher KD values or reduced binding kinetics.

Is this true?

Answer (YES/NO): NO